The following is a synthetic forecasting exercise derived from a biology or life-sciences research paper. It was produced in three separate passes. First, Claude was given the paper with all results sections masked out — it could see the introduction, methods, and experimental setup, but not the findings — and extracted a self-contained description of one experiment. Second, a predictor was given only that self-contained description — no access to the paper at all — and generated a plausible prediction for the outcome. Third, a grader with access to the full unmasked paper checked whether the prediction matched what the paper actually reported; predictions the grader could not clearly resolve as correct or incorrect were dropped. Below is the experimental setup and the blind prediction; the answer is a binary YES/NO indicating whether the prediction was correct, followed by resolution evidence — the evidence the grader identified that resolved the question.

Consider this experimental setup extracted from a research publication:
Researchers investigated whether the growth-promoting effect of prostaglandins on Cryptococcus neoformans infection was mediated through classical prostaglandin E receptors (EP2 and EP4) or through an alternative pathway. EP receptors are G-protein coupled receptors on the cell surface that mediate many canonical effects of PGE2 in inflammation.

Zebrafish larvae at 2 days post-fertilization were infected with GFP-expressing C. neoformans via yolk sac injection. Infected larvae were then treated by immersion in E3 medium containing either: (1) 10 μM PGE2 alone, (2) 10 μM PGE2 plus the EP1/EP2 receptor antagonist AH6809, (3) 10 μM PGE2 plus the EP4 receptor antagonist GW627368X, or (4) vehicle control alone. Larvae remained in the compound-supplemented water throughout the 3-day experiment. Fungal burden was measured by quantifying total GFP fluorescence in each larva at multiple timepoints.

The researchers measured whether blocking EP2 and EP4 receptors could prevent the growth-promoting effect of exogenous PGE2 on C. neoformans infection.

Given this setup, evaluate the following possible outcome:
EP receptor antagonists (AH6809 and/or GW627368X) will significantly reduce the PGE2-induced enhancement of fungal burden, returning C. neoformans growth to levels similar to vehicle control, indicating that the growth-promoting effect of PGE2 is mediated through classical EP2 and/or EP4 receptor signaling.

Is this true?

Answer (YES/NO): NO